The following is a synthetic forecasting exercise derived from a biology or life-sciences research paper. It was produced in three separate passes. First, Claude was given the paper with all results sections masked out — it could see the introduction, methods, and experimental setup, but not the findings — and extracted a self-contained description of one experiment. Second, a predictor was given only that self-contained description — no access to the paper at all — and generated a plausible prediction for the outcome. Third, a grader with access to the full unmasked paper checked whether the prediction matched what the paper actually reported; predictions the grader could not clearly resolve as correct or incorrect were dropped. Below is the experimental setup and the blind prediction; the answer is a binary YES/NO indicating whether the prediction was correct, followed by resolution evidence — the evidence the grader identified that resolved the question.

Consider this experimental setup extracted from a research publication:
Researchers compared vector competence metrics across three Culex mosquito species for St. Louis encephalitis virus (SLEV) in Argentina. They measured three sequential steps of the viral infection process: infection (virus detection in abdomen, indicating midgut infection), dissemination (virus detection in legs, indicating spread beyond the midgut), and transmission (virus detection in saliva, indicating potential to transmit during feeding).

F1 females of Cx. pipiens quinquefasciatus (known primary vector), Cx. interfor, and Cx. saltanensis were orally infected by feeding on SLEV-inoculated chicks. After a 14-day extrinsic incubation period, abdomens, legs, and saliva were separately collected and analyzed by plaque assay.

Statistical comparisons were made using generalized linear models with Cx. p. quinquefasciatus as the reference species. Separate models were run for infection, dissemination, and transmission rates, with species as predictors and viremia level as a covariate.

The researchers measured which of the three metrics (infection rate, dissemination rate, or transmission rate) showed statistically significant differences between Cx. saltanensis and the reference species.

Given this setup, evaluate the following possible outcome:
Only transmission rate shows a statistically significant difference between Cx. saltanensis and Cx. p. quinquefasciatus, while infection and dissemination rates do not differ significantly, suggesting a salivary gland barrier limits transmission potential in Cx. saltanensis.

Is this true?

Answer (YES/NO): NO